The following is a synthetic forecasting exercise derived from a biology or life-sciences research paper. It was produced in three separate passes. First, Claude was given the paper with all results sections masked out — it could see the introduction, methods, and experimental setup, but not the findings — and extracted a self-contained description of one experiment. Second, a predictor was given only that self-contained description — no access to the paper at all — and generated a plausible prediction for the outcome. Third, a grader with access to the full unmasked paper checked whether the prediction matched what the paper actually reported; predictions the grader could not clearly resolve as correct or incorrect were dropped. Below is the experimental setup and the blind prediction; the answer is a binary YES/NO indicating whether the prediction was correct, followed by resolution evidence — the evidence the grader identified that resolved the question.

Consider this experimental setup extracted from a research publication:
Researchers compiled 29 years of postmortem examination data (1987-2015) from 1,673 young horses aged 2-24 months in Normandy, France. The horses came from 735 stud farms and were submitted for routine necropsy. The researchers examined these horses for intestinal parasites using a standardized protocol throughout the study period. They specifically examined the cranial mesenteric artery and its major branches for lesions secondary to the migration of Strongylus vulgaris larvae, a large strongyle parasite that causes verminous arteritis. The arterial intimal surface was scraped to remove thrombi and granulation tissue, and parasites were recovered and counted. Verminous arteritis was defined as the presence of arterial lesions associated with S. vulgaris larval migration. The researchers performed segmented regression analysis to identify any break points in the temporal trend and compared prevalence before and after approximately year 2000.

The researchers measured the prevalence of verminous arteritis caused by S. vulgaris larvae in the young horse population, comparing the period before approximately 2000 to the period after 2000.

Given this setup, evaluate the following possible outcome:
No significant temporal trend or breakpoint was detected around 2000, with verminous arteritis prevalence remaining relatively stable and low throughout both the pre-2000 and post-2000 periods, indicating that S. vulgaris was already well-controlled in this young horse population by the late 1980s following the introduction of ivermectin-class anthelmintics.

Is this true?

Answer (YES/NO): NO